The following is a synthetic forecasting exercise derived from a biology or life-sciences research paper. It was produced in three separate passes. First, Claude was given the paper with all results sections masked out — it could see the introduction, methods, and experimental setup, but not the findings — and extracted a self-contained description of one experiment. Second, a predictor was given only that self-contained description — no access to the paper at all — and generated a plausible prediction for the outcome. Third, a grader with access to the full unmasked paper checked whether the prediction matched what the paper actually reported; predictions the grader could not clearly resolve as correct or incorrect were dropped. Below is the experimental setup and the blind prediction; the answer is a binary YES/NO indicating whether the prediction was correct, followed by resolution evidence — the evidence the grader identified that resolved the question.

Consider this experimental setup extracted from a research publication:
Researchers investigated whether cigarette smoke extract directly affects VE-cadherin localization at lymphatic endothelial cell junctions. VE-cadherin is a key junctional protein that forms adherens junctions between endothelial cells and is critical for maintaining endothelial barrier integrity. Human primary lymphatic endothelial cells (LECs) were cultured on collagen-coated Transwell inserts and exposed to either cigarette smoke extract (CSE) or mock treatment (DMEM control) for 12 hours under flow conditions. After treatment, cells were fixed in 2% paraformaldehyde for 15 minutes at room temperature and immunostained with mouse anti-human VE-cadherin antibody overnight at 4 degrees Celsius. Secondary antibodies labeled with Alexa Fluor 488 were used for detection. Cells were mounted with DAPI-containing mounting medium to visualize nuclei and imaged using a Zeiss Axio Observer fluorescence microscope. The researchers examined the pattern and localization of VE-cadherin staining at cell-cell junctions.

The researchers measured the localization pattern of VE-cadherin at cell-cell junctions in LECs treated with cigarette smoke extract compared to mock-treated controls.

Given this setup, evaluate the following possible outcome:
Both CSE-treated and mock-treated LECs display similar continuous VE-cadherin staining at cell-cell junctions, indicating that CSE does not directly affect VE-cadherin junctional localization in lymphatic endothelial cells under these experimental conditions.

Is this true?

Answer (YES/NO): NO